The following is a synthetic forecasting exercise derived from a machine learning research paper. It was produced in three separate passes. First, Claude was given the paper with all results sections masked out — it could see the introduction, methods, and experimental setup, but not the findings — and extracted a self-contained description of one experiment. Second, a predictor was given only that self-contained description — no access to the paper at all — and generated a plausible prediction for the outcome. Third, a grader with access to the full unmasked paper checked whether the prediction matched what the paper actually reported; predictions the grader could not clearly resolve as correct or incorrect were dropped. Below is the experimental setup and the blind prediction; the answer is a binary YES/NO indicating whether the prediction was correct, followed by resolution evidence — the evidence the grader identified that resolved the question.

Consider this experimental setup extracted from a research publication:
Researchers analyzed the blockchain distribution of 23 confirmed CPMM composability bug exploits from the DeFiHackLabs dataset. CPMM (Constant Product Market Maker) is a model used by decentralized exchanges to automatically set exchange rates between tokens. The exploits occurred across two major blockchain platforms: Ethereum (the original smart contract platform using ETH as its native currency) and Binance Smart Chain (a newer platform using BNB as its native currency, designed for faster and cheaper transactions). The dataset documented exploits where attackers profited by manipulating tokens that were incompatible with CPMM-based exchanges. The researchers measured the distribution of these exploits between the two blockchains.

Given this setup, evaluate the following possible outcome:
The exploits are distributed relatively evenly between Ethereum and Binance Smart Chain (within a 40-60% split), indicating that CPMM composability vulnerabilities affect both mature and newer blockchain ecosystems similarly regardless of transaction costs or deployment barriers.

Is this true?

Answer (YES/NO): NO